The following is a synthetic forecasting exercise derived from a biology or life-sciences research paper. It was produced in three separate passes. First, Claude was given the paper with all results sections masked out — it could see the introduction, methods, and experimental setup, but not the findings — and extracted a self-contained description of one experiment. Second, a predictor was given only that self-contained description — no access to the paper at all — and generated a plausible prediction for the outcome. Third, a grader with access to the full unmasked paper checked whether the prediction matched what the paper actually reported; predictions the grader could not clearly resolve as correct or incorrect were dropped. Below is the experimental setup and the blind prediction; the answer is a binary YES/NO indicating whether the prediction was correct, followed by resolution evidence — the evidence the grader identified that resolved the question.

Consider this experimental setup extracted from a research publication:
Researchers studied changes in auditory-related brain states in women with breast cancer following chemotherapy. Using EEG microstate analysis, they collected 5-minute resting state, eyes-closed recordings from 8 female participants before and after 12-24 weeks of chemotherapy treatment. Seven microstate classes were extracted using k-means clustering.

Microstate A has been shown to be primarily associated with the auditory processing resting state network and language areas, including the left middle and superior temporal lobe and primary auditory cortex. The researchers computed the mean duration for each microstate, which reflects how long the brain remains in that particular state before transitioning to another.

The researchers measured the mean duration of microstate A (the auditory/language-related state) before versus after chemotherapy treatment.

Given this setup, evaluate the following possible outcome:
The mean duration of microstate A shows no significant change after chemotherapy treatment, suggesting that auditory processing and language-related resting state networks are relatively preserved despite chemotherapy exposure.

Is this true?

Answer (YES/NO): NO